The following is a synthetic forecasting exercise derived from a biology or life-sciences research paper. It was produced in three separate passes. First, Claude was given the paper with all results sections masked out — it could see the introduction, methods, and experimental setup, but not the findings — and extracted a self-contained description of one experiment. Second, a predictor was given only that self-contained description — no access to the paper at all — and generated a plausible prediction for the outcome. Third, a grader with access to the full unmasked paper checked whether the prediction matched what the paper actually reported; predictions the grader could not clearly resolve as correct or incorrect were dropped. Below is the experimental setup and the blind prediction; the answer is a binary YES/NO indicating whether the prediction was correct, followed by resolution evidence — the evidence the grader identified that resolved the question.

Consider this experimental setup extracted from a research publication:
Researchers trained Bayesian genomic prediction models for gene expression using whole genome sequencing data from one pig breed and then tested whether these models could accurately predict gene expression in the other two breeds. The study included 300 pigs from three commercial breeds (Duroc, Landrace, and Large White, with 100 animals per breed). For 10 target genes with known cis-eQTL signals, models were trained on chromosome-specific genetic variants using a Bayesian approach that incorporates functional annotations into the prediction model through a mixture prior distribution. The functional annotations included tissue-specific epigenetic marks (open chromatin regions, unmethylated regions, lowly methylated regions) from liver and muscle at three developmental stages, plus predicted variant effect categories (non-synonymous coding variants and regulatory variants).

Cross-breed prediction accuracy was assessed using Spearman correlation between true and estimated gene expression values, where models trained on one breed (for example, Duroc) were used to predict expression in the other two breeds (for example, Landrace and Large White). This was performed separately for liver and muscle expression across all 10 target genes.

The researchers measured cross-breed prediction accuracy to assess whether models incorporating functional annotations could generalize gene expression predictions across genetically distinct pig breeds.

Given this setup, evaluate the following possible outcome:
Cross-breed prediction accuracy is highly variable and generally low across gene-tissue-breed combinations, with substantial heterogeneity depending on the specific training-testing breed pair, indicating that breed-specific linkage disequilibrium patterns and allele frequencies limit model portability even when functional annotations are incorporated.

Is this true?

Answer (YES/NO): YES